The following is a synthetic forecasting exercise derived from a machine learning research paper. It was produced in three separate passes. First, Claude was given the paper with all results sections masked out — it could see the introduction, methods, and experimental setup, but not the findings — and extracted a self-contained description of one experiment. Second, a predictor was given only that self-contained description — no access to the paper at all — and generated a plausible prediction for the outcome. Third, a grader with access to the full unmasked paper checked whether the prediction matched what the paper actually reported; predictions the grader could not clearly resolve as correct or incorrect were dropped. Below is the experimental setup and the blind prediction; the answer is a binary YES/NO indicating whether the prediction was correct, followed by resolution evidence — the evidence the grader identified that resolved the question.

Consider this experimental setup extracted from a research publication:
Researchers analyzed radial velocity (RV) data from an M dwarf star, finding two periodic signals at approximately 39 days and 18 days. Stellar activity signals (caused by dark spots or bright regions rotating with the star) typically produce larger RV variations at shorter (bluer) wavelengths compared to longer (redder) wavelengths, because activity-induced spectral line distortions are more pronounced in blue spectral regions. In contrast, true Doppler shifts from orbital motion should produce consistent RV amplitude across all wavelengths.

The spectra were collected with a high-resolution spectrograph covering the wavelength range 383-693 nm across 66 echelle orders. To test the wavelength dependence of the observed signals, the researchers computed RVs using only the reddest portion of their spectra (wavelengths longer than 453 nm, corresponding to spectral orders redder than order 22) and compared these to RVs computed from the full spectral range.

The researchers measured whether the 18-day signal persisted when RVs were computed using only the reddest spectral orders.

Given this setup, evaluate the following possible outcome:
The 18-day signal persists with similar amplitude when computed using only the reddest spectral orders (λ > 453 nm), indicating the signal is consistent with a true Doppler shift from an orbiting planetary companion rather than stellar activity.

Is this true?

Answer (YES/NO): YES